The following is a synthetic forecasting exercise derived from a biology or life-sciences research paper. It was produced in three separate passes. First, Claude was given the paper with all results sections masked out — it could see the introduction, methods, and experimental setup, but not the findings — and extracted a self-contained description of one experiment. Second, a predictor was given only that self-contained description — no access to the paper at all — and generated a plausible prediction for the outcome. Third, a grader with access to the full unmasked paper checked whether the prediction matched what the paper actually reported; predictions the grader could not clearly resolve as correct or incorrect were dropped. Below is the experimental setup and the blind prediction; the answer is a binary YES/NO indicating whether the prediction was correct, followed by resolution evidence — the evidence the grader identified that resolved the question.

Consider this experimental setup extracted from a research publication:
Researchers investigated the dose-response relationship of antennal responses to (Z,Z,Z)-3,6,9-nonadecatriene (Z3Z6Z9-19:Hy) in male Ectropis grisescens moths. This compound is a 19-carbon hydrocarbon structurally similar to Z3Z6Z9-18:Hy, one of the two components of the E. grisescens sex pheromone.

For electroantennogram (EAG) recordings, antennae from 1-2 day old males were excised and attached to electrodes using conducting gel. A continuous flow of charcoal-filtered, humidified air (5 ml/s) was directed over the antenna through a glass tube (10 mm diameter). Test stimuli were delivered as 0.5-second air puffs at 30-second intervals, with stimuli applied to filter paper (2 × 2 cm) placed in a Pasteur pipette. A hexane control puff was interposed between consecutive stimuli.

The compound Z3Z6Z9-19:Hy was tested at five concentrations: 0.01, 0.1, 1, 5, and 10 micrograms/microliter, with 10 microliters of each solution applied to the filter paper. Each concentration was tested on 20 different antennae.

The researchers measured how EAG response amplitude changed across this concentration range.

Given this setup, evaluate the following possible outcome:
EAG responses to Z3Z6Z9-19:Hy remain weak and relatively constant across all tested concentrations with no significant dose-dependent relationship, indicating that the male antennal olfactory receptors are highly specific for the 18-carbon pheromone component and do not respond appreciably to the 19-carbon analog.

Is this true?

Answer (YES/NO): NO